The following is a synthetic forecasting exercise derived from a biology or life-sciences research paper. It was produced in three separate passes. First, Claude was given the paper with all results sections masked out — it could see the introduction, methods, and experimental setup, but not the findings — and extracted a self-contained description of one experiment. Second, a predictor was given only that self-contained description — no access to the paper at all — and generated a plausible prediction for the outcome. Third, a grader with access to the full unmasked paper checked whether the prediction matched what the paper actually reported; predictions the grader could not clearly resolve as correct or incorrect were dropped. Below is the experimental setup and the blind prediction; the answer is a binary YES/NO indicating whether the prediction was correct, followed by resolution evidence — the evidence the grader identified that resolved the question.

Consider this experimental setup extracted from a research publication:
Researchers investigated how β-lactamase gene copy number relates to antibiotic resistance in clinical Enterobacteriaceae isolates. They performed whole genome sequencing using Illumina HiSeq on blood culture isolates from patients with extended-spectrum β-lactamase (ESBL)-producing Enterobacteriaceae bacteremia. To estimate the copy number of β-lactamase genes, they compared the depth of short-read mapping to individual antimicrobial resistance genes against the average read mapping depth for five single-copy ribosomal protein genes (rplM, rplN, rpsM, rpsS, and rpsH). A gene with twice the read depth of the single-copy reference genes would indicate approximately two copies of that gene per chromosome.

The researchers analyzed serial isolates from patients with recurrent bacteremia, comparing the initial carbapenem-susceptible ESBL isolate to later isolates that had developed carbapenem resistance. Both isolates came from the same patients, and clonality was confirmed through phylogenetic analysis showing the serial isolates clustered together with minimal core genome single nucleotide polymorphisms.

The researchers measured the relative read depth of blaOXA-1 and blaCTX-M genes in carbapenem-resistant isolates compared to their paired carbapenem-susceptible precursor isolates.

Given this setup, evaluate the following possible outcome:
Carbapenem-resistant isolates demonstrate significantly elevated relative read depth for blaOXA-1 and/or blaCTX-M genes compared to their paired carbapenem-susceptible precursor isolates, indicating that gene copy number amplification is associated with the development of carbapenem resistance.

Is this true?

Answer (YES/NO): YES